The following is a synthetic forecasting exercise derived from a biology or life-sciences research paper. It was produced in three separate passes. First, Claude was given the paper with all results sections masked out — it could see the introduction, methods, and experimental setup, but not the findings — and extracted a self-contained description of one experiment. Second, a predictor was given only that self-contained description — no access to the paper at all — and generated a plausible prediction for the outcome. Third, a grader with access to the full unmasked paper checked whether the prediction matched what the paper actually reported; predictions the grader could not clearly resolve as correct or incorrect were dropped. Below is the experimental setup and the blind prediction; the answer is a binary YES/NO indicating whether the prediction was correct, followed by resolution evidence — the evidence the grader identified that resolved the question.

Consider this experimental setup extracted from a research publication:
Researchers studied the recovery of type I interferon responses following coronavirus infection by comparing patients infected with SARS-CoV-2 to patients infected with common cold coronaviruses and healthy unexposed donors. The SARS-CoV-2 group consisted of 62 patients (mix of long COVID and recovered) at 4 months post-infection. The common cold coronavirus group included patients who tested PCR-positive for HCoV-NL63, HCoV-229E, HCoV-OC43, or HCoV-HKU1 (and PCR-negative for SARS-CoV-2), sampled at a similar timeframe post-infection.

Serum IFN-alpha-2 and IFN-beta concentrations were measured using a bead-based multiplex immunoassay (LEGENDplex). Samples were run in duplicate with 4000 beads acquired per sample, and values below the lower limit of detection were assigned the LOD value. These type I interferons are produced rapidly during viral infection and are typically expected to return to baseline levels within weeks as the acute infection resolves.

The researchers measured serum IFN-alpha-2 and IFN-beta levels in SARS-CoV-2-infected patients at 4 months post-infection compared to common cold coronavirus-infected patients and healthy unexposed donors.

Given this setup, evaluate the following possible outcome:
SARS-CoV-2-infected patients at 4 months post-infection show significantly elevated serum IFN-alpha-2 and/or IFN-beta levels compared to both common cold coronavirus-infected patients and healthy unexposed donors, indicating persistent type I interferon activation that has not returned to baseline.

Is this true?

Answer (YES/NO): YES